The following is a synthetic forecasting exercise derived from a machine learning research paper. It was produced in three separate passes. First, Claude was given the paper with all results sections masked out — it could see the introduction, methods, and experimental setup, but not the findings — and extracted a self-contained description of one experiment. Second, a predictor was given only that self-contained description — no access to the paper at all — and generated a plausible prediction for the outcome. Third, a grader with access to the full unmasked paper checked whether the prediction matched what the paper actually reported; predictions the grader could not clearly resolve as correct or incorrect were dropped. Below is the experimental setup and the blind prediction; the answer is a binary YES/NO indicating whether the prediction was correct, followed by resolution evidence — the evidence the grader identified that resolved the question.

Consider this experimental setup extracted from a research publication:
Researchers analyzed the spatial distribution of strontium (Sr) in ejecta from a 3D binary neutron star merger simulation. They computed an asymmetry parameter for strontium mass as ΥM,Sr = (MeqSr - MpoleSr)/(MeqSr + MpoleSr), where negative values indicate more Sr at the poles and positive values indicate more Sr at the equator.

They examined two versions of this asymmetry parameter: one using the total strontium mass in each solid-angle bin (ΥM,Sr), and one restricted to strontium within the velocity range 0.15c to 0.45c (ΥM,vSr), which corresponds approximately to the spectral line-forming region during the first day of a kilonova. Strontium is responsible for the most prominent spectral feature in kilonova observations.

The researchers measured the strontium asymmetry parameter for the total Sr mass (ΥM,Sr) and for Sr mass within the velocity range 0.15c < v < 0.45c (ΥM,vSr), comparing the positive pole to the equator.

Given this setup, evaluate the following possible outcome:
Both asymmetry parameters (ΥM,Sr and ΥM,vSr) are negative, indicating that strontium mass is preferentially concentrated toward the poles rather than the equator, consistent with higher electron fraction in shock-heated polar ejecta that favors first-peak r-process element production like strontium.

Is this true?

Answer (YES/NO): YES